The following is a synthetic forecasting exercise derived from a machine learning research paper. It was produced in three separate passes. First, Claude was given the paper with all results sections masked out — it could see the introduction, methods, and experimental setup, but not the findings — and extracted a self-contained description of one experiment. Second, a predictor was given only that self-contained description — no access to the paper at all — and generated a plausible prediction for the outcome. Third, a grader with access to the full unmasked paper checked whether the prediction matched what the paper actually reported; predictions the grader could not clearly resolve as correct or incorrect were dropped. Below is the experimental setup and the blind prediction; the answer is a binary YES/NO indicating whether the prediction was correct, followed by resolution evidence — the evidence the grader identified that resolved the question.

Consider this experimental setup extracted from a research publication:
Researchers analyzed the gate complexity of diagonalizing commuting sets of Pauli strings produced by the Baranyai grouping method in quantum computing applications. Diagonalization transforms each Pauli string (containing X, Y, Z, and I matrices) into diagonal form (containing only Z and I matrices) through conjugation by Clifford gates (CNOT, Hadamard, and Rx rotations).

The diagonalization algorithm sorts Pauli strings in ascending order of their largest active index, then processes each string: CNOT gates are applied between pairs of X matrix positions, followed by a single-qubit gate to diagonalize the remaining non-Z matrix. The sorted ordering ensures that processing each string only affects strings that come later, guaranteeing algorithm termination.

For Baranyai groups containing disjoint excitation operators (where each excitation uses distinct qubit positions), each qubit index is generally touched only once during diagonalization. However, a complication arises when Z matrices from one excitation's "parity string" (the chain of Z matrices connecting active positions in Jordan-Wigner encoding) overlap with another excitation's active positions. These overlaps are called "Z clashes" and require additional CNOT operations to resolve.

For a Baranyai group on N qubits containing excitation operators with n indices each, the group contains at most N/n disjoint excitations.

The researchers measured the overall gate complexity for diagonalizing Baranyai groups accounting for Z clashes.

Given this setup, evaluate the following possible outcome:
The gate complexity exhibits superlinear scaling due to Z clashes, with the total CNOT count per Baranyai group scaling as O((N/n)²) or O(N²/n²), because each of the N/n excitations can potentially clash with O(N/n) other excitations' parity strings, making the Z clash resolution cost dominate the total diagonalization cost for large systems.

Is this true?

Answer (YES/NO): NO